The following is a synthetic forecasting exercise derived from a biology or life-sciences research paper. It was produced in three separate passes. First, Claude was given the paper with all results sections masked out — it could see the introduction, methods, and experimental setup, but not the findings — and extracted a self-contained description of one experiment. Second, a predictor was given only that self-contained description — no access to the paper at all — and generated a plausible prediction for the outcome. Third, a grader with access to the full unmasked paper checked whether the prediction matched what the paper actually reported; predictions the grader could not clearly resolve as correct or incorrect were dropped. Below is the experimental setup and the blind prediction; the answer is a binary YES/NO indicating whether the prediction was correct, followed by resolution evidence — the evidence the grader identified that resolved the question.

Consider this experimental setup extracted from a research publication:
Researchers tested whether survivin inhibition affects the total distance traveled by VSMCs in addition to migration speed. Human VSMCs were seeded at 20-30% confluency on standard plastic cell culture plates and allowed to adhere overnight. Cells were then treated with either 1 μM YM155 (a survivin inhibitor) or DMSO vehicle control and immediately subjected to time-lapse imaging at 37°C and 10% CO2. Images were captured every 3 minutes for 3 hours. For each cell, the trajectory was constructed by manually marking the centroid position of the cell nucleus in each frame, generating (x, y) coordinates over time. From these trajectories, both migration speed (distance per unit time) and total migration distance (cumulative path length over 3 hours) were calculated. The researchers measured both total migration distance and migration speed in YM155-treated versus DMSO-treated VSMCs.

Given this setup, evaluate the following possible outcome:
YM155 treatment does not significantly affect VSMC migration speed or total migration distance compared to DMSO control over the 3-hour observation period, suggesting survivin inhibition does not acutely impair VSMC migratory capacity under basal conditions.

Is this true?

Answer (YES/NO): NO